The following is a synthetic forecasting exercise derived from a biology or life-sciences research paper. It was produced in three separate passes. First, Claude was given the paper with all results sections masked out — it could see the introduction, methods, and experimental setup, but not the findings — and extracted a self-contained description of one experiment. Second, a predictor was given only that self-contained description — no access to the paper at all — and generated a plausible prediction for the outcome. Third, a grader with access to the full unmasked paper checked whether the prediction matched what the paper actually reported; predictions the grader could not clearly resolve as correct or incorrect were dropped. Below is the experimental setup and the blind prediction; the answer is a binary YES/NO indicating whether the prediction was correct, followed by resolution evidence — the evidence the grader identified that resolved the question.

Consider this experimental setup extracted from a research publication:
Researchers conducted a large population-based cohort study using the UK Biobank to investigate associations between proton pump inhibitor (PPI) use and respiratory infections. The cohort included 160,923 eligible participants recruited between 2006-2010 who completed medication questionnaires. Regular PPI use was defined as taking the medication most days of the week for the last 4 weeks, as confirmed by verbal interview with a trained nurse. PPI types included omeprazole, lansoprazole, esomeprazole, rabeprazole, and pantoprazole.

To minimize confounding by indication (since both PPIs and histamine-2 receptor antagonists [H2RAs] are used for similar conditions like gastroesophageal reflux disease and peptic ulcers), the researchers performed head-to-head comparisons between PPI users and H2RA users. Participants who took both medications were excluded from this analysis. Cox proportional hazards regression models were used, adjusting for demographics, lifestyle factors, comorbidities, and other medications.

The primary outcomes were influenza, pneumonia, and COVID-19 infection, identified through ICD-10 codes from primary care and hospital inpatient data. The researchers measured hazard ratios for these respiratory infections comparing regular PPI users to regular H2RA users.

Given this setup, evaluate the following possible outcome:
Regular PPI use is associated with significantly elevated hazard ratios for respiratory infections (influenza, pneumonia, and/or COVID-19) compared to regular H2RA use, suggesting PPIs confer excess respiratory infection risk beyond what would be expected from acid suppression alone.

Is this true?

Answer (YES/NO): YES